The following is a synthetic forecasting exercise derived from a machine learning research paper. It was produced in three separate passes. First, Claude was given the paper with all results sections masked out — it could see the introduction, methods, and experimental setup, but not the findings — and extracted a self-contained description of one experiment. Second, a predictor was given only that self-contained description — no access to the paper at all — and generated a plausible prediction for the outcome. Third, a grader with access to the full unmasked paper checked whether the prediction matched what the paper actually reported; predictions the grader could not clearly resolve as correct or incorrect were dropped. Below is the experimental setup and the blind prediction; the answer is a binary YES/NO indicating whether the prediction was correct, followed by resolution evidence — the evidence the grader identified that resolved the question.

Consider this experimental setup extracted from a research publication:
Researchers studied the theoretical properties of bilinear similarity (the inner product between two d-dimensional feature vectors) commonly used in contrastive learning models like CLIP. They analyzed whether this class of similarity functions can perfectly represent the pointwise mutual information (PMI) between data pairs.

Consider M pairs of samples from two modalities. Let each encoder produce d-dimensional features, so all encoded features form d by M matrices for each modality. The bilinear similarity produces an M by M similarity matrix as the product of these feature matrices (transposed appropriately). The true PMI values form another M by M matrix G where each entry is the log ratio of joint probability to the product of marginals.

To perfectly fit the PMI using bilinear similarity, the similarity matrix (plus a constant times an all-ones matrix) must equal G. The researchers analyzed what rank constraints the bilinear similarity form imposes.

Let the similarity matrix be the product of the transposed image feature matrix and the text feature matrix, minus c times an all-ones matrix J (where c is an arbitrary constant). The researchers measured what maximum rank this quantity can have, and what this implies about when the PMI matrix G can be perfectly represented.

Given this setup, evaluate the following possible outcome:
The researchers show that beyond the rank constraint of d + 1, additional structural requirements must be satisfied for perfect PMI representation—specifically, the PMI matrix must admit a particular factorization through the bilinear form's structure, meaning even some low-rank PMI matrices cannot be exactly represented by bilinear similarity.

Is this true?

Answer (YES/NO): NO